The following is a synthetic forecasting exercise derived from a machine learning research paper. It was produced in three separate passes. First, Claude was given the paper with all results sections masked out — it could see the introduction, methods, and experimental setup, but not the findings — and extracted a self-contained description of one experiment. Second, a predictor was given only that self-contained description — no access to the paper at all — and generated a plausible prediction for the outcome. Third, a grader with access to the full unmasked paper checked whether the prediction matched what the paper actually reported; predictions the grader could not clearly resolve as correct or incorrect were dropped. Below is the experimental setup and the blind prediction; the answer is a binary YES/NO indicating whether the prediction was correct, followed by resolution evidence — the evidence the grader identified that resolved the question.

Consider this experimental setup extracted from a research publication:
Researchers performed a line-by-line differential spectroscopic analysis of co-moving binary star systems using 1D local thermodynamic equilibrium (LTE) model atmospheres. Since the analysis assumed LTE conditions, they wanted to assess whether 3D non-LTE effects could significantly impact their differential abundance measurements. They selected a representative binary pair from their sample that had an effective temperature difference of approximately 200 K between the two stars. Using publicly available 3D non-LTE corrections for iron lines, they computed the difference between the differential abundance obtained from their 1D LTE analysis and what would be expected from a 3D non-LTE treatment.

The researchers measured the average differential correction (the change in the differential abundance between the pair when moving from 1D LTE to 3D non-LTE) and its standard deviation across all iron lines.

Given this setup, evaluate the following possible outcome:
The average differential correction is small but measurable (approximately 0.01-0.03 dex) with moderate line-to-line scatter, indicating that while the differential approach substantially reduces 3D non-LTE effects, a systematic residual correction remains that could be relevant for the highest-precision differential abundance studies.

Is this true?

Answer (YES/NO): YES